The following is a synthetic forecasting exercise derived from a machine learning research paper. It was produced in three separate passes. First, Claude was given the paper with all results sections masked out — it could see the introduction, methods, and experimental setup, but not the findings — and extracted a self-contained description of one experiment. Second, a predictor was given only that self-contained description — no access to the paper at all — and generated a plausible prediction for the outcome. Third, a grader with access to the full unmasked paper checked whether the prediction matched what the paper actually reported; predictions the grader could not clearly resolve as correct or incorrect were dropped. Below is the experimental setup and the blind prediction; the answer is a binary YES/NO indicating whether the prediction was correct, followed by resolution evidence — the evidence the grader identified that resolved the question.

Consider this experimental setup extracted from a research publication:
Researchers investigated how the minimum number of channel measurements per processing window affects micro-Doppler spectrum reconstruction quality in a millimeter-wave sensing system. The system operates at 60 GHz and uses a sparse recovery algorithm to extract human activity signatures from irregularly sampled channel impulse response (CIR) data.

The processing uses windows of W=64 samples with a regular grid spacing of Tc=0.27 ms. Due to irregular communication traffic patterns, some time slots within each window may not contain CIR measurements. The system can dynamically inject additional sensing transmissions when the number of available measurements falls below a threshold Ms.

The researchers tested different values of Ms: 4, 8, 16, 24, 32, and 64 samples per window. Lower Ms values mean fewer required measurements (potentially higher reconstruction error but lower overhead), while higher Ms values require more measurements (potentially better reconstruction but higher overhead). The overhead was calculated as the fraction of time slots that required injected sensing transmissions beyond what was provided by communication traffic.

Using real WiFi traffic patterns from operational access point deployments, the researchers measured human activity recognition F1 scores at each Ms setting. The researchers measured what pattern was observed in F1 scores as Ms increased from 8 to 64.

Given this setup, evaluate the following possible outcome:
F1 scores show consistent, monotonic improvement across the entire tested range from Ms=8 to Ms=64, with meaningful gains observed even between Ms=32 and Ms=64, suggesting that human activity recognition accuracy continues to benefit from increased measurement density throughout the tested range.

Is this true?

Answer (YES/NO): NO